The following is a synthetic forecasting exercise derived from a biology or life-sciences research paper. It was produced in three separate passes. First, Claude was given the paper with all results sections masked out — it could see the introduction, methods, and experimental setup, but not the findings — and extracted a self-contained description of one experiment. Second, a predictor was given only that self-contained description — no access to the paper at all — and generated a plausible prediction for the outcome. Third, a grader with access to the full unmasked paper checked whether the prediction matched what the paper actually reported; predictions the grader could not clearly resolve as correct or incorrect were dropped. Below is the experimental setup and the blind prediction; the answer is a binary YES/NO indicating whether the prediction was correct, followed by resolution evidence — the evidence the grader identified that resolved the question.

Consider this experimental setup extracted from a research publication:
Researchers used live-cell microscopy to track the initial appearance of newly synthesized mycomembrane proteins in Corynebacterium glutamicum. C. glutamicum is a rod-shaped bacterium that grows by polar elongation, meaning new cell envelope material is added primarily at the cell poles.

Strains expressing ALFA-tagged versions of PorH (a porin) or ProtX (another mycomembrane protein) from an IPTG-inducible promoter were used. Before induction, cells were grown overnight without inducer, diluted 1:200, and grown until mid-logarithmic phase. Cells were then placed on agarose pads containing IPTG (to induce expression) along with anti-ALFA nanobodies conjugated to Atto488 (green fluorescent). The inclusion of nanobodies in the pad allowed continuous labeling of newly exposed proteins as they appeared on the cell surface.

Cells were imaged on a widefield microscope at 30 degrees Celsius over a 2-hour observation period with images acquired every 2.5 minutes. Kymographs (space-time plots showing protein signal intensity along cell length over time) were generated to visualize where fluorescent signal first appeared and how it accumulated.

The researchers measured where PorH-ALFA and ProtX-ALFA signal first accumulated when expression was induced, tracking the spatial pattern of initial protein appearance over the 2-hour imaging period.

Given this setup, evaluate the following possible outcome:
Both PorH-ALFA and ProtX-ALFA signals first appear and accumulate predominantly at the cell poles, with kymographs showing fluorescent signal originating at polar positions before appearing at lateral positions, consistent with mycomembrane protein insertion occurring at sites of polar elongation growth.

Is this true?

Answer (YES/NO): YES